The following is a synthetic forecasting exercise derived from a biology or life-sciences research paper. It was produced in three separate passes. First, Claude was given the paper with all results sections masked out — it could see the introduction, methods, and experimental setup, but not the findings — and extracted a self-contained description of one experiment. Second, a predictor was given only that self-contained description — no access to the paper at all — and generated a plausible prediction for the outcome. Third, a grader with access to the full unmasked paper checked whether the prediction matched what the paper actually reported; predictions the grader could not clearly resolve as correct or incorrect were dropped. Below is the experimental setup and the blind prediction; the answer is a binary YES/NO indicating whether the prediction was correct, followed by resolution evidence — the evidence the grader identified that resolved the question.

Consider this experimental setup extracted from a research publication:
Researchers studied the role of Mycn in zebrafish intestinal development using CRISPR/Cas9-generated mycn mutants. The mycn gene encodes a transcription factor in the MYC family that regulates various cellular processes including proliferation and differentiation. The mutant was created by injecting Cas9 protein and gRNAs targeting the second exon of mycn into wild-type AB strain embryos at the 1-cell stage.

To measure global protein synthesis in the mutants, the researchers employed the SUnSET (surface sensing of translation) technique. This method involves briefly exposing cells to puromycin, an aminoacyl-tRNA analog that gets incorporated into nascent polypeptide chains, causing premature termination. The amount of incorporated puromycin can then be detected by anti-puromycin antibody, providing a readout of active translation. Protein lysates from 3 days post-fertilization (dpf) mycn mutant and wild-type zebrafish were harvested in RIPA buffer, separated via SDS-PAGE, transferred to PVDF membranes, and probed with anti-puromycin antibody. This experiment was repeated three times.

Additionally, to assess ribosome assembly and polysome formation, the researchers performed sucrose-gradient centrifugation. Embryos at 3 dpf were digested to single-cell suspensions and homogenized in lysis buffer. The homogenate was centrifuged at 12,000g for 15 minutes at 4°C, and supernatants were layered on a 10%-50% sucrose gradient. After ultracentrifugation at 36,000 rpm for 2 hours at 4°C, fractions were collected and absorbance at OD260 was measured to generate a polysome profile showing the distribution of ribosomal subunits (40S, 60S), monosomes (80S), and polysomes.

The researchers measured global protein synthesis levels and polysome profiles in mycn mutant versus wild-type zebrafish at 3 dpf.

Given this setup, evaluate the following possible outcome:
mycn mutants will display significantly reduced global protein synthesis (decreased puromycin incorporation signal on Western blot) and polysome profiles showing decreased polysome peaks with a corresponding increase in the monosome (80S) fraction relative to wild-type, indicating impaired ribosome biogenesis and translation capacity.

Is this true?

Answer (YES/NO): NO